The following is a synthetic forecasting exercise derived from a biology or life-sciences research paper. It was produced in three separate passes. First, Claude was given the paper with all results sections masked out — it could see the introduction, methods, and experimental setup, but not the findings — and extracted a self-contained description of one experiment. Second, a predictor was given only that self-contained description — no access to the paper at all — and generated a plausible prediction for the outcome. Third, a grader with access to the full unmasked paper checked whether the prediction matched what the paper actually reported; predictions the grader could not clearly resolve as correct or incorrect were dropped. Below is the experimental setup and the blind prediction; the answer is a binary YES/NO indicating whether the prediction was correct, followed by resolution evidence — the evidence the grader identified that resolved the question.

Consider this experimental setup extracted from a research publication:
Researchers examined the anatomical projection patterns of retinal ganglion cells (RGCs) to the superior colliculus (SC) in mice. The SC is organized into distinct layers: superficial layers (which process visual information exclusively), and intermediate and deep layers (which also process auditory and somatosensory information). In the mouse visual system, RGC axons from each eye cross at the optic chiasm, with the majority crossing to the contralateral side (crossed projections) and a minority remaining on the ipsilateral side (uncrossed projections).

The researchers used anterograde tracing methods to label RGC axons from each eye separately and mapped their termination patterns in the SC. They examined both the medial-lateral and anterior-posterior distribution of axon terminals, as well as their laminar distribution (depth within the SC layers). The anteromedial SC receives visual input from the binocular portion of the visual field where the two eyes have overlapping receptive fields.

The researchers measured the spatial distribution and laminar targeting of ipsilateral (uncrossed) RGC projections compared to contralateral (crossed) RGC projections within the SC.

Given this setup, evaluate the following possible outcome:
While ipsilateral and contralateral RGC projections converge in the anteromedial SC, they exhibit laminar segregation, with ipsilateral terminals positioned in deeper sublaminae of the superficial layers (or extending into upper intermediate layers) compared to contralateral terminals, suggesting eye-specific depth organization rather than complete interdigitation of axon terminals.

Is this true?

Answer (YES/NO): YES